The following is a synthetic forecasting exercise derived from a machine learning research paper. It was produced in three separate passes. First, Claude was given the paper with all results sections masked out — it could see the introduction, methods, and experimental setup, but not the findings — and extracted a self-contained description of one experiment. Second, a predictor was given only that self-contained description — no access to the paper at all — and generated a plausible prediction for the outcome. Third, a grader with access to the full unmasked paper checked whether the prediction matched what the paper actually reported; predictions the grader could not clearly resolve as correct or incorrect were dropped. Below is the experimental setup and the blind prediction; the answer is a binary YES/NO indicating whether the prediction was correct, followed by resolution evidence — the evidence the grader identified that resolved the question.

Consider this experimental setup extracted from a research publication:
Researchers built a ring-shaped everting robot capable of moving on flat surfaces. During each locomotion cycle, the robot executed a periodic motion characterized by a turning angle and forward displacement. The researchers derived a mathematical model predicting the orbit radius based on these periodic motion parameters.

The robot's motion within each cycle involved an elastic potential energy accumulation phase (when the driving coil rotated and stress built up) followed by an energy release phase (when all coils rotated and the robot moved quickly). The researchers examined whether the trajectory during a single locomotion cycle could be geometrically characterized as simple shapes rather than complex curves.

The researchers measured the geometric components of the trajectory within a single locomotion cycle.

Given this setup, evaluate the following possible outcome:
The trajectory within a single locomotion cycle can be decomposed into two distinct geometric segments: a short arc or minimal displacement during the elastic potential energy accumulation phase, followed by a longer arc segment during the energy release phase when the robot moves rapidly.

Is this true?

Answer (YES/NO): NO